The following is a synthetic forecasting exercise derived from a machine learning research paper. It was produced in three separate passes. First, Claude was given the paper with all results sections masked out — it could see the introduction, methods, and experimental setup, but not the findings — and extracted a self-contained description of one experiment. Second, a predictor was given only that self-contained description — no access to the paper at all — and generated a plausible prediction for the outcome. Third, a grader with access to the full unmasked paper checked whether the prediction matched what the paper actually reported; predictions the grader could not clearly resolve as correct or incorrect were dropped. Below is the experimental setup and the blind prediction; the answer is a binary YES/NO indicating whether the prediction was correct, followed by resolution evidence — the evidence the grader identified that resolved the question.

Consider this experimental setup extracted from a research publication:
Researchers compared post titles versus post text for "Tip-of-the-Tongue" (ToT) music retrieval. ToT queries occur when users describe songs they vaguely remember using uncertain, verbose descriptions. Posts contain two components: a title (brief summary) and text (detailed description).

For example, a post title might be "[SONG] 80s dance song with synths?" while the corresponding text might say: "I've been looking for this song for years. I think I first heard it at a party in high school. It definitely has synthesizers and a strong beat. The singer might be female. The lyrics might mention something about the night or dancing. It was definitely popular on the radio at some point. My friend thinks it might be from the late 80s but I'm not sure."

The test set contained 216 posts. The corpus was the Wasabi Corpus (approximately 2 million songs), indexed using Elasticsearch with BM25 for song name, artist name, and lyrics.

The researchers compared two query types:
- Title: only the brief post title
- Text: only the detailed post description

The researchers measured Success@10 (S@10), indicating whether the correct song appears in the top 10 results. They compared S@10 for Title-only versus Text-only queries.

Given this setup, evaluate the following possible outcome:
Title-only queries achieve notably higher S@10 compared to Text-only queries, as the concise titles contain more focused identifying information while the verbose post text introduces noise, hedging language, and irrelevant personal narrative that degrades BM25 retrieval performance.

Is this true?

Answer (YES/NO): YES